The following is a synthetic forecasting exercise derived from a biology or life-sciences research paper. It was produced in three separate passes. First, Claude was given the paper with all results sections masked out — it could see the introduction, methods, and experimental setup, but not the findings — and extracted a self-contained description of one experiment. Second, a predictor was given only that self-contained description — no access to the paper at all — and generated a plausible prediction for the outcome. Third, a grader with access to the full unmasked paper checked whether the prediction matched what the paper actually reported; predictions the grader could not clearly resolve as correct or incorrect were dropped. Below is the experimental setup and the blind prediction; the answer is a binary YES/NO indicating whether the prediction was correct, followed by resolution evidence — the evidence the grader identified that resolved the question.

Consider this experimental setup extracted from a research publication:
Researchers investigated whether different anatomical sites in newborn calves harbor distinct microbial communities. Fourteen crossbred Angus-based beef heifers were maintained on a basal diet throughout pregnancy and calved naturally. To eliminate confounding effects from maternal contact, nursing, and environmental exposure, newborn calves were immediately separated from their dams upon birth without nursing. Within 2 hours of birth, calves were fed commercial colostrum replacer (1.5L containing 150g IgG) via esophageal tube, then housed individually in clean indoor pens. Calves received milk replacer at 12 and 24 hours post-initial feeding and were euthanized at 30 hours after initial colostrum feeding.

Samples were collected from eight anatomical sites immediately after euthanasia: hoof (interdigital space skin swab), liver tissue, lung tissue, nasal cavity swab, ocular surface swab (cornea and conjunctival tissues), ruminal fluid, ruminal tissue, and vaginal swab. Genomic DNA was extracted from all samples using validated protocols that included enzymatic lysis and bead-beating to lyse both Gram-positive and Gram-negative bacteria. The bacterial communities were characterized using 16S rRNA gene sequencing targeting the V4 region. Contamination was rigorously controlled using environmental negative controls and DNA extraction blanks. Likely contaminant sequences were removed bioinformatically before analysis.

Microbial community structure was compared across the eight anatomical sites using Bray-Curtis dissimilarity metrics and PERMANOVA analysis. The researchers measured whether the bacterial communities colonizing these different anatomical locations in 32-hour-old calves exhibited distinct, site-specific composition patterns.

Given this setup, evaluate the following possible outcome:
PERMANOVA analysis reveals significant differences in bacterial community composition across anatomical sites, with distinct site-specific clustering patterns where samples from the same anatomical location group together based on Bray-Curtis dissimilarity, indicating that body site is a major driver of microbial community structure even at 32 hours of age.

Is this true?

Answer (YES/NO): YES